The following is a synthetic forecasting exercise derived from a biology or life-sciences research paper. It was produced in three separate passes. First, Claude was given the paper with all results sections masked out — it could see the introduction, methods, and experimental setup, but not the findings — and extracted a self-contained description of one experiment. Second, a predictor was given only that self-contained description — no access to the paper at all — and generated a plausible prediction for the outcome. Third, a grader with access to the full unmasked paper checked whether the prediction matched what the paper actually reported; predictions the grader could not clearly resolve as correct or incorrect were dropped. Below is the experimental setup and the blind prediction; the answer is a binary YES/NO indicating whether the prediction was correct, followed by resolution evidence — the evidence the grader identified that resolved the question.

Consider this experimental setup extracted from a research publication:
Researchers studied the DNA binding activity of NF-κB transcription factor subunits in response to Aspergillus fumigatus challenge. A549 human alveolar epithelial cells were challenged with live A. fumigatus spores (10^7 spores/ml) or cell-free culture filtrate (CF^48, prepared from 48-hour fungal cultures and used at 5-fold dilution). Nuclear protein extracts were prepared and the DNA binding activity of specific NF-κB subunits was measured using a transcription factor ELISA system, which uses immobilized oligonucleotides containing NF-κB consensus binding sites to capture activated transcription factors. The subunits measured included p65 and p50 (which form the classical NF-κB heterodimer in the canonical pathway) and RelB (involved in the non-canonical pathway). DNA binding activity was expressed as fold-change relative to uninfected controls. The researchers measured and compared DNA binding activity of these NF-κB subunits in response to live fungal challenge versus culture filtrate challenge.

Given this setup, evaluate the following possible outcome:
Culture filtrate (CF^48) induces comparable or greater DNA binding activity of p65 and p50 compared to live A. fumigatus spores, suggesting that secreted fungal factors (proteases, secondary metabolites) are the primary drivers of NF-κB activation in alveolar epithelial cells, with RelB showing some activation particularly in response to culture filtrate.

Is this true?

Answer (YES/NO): NO